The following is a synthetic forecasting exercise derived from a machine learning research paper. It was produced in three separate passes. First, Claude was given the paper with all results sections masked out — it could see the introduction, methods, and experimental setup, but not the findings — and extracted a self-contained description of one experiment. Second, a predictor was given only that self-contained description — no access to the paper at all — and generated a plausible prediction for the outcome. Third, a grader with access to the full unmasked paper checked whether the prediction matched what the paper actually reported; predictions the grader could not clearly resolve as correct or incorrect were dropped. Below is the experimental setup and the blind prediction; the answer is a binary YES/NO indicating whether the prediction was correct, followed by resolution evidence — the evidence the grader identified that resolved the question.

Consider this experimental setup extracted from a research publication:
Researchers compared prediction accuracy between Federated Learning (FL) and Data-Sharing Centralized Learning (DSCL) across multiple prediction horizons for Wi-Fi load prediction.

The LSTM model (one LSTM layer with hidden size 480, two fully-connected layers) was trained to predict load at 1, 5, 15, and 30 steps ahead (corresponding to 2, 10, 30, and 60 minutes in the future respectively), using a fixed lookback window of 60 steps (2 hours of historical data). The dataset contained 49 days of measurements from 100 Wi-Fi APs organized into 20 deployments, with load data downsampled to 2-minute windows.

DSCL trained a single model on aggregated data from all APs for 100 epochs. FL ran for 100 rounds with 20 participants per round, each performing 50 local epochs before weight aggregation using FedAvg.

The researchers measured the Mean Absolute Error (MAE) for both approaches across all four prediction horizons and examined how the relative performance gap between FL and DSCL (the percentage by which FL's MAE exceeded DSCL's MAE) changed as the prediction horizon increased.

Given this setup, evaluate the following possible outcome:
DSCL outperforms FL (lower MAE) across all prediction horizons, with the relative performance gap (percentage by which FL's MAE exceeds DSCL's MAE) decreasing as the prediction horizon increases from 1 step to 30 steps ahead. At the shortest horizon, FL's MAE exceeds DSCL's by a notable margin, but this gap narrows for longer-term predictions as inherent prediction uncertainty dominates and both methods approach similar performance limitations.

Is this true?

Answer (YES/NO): NO